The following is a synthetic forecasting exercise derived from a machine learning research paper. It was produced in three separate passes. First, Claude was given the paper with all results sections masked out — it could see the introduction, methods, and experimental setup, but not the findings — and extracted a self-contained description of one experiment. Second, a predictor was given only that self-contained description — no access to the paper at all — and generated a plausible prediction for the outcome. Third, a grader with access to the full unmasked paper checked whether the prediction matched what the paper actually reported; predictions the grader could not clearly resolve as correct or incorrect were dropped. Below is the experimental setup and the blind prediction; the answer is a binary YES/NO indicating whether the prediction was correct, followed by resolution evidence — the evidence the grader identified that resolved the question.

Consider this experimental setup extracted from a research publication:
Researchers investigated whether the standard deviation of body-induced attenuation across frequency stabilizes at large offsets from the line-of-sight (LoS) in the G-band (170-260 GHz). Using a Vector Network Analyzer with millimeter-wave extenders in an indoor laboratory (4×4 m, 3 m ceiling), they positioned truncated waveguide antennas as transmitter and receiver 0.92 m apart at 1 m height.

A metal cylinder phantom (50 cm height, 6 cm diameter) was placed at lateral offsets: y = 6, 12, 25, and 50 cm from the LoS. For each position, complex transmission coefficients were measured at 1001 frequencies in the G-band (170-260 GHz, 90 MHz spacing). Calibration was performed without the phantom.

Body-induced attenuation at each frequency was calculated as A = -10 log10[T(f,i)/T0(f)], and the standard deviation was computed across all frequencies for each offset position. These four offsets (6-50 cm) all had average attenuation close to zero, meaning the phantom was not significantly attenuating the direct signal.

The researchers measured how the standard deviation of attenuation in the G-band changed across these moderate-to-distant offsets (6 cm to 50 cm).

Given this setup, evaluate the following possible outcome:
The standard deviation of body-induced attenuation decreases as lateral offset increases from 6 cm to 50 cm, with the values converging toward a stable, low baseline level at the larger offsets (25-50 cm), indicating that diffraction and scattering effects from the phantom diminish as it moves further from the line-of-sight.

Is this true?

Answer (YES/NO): YES